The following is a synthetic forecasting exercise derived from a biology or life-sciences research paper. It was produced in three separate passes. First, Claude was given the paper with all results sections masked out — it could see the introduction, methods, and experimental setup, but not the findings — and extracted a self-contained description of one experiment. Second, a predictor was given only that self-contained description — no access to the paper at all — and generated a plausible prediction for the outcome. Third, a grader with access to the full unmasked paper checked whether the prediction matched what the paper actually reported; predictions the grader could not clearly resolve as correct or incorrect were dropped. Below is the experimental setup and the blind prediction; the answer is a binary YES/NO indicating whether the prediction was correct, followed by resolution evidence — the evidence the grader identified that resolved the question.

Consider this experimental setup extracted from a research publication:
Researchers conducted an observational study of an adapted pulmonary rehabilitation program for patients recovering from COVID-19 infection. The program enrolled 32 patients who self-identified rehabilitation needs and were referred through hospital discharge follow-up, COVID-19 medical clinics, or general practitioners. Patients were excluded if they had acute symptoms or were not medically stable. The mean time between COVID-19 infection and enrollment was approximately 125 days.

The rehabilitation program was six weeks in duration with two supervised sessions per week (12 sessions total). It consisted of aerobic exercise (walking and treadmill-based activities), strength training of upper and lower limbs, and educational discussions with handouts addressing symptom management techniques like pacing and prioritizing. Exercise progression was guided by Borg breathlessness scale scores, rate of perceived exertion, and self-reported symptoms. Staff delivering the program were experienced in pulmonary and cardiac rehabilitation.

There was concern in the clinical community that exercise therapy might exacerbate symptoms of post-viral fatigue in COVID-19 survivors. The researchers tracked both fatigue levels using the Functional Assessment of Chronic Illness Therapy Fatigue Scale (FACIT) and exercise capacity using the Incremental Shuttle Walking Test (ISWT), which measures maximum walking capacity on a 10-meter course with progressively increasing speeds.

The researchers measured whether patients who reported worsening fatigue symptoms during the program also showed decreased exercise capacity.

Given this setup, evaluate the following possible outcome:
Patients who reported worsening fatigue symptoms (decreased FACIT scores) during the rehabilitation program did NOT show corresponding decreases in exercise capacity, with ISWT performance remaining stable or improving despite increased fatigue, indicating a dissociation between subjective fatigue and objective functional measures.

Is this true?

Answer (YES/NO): YES